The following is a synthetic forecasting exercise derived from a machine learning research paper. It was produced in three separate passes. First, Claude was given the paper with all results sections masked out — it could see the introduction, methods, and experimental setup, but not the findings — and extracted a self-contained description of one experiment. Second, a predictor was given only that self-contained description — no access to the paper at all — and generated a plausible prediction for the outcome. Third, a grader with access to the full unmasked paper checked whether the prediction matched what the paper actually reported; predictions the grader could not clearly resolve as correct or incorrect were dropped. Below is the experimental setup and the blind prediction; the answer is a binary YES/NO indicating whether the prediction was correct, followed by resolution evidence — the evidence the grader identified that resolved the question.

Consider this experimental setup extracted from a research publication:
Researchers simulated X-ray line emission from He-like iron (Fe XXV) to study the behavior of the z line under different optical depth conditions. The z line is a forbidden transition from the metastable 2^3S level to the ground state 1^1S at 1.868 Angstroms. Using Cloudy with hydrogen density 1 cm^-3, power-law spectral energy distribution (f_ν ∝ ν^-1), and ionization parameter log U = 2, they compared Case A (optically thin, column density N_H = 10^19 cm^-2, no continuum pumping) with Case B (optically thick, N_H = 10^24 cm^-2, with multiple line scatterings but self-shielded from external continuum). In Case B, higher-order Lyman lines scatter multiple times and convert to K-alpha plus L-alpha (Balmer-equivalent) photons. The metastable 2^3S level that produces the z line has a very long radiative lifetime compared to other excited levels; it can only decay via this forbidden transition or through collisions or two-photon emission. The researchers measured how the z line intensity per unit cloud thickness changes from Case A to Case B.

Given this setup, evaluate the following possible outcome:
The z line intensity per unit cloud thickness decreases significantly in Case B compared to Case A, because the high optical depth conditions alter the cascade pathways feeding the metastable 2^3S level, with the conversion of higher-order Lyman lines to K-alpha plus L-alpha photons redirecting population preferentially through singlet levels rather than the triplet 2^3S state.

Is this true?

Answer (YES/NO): NO